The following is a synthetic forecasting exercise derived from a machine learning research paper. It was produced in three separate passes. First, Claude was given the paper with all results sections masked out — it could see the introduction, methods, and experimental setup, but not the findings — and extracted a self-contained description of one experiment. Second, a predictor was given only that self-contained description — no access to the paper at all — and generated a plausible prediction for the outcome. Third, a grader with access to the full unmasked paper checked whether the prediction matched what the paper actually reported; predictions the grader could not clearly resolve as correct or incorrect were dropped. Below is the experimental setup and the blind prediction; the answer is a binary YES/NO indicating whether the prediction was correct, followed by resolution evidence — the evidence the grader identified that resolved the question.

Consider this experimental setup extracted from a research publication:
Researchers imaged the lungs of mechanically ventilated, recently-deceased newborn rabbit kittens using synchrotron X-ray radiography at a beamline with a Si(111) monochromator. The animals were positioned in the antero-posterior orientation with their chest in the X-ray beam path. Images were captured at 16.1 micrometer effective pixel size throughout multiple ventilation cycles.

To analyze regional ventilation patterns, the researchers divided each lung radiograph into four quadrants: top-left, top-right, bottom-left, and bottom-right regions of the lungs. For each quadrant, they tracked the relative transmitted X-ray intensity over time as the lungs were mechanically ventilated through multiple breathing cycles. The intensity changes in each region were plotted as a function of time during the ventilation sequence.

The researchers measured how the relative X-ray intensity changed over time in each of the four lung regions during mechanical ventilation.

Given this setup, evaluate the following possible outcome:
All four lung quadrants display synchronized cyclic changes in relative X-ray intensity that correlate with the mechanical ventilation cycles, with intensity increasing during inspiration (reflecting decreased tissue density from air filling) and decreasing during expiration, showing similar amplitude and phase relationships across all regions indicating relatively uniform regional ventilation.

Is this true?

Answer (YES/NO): NO